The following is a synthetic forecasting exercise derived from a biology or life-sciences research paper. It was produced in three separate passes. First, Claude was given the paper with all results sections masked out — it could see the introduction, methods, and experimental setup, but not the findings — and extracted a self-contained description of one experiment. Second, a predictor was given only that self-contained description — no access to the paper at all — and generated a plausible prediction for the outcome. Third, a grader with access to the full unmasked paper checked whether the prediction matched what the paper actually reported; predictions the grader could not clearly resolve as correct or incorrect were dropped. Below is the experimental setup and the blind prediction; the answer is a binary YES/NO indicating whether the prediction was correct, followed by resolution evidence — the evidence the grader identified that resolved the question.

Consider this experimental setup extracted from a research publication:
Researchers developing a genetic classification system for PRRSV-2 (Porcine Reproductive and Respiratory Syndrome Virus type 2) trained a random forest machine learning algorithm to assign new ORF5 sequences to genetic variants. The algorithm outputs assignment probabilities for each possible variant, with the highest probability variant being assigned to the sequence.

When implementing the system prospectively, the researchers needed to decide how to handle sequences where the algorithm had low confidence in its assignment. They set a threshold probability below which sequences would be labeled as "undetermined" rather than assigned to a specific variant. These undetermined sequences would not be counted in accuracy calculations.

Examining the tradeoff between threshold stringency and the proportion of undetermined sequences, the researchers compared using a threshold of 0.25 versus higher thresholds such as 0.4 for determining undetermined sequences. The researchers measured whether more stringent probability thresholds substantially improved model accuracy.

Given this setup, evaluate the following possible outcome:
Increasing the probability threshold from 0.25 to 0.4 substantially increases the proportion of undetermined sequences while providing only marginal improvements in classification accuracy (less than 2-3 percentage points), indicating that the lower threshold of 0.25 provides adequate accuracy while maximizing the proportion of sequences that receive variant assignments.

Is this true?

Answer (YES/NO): YES